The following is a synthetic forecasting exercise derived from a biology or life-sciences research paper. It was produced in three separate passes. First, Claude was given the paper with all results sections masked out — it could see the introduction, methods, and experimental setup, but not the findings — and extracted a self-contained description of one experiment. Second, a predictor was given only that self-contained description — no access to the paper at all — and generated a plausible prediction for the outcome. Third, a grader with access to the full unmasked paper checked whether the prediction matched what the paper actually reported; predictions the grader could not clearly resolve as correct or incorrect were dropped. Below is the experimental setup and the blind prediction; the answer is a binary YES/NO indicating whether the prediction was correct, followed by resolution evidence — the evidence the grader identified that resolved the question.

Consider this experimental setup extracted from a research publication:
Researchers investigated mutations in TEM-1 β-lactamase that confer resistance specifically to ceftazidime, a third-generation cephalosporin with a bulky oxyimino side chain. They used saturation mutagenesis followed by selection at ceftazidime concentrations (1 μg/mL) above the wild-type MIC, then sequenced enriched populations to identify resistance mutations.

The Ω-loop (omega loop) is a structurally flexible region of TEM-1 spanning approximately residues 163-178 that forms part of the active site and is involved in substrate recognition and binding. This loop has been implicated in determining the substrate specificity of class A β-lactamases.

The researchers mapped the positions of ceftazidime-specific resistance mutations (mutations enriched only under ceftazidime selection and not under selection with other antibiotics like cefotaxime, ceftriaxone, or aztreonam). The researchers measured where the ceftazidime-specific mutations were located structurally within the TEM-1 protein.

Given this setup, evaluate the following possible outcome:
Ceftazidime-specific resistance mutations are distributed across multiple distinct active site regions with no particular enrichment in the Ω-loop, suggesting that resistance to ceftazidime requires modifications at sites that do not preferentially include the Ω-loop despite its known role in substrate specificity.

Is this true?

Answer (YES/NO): NO